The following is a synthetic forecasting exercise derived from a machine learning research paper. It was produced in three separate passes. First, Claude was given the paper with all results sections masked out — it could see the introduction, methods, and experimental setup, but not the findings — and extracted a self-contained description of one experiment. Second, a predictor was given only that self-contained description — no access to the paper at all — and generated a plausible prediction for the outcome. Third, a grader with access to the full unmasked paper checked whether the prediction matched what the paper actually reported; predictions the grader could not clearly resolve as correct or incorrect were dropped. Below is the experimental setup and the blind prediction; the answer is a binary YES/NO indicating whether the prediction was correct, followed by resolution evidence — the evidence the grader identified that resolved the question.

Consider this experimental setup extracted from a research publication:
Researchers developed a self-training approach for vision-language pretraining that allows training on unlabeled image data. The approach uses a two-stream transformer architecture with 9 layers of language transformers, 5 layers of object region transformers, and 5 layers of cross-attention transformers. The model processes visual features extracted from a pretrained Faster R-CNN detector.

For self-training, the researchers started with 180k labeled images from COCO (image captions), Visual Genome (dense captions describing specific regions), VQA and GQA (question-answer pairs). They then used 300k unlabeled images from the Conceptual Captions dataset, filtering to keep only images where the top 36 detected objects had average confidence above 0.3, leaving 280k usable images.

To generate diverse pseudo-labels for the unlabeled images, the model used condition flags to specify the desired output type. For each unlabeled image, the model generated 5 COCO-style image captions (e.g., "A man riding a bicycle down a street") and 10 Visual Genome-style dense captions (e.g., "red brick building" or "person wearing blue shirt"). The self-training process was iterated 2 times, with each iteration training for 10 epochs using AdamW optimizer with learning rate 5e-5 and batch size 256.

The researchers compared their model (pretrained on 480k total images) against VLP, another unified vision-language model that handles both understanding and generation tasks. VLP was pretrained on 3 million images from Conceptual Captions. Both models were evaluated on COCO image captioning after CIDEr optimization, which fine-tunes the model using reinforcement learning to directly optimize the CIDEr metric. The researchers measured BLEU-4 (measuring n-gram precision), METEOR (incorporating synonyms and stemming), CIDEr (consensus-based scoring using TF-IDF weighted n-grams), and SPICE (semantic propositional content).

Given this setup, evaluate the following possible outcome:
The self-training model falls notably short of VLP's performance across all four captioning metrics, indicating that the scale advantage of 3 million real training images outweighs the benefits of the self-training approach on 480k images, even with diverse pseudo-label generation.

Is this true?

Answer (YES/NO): NO